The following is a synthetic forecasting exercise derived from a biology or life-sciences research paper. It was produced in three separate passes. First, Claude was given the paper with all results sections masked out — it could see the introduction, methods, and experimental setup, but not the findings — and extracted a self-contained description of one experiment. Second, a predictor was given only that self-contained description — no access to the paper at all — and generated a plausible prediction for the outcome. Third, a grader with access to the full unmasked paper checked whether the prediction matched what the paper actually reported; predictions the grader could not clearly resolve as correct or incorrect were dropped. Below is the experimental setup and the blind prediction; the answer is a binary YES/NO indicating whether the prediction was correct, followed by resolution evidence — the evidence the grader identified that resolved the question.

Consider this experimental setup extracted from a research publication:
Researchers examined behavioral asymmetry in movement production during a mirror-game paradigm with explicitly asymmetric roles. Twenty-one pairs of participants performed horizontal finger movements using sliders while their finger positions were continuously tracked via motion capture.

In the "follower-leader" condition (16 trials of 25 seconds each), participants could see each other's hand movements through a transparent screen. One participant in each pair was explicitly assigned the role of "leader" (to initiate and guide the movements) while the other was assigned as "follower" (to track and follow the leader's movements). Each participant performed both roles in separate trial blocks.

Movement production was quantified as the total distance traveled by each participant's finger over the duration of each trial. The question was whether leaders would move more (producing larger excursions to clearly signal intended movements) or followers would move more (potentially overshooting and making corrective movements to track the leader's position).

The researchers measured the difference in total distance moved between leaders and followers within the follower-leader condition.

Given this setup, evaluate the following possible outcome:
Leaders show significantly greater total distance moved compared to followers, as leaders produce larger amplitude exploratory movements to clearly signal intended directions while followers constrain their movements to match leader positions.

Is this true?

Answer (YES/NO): YES